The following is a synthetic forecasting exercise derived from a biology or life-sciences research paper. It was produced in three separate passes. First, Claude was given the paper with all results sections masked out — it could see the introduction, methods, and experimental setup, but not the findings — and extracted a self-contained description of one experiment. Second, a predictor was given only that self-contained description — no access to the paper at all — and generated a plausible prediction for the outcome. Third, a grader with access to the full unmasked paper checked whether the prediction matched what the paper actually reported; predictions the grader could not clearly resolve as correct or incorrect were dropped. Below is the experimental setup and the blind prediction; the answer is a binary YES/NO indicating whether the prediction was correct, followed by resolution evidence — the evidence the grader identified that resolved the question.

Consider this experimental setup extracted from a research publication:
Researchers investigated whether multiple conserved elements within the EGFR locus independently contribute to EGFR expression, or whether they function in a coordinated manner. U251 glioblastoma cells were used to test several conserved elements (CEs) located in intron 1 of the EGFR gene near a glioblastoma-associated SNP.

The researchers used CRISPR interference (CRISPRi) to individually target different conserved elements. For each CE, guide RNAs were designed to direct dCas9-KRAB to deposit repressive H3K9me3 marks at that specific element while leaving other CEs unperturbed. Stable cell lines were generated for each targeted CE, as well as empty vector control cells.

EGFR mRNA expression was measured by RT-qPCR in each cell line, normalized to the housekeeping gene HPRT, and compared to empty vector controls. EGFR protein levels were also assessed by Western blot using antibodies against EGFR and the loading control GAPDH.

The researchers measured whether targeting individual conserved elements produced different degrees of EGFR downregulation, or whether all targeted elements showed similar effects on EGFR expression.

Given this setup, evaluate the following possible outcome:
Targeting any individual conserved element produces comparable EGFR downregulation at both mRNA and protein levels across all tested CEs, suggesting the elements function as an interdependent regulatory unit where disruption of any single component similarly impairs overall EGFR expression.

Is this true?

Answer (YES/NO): NO